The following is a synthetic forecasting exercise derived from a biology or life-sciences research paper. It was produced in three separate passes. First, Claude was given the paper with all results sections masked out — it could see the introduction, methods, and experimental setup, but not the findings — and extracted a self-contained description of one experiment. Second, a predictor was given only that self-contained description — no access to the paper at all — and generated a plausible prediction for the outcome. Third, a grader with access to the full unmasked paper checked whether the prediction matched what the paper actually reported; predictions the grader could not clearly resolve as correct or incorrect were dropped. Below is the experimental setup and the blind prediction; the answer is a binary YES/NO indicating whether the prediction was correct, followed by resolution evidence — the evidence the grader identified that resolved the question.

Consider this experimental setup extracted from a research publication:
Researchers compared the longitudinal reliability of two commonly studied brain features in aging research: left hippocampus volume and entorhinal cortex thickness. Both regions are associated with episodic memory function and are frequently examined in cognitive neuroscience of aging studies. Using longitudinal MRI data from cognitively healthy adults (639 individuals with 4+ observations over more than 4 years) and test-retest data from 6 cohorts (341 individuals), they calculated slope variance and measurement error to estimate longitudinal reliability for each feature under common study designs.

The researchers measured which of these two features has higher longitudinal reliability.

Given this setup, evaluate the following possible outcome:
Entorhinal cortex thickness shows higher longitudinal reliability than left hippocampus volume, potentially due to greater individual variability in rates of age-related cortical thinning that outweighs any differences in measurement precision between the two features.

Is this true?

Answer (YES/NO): NO